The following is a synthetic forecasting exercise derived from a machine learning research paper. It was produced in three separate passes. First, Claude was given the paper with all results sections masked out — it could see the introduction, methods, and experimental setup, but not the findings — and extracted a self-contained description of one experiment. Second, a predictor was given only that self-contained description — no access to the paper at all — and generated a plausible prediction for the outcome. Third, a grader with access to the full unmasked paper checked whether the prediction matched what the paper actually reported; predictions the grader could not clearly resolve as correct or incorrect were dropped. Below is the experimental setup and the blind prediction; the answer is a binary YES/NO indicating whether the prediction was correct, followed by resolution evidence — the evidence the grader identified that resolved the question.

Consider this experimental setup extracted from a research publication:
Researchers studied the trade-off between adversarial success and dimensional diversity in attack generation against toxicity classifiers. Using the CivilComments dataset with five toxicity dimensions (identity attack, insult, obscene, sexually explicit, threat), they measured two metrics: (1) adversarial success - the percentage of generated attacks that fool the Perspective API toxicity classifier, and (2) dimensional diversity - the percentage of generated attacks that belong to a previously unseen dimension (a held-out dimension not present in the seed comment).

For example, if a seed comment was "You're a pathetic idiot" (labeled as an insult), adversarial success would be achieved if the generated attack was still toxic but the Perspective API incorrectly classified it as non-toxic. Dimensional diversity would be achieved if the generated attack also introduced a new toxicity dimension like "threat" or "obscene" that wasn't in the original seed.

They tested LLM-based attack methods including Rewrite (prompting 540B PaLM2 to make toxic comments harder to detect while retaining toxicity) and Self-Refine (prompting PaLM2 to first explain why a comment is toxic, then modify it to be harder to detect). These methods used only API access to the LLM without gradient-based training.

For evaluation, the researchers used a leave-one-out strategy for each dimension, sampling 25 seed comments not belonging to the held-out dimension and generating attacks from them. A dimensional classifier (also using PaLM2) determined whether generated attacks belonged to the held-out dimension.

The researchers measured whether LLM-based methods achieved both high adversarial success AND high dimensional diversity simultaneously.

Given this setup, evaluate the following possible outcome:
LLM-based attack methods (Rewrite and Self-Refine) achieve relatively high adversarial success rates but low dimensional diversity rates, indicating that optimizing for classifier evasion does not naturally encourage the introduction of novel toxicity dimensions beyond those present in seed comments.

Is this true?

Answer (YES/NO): YES